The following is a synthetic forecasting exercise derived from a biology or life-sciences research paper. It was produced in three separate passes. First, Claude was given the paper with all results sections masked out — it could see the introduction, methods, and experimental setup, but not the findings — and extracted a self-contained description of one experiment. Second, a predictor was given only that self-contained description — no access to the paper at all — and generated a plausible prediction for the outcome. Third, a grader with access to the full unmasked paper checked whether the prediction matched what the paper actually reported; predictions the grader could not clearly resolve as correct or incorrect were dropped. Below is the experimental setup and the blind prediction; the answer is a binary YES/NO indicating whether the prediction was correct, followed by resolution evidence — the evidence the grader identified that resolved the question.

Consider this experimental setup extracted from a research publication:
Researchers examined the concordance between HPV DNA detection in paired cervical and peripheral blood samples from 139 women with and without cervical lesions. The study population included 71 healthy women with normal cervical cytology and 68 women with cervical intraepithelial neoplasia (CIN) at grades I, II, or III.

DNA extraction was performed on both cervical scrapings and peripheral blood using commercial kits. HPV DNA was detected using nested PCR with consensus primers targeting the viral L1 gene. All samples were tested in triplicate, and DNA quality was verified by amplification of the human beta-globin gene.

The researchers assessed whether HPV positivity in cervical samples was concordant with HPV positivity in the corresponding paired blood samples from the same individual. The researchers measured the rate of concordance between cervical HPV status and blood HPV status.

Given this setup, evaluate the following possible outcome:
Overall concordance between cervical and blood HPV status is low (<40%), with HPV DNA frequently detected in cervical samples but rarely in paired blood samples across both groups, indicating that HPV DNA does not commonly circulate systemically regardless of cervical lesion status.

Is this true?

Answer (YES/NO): NO